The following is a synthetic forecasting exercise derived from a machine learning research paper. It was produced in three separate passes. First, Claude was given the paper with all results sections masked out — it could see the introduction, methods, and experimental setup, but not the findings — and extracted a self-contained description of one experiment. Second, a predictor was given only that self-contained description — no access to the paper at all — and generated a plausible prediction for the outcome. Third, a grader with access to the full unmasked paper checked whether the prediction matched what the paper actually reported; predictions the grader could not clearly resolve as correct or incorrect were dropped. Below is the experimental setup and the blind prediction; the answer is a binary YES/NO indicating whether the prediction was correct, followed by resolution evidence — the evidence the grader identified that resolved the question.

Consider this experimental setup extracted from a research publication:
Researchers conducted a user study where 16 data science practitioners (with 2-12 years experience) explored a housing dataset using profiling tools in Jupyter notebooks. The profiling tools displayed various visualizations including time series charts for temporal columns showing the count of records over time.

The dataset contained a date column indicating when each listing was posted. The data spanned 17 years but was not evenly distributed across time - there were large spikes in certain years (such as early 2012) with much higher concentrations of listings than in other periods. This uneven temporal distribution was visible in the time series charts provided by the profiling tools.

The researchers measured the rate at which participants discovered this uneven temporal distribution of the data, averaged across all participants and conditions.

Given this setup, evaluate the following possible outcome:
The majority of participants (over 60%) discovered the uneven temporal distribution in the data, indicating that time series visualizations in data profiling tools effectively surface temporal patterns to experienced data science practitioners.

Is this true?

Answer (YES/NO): NO